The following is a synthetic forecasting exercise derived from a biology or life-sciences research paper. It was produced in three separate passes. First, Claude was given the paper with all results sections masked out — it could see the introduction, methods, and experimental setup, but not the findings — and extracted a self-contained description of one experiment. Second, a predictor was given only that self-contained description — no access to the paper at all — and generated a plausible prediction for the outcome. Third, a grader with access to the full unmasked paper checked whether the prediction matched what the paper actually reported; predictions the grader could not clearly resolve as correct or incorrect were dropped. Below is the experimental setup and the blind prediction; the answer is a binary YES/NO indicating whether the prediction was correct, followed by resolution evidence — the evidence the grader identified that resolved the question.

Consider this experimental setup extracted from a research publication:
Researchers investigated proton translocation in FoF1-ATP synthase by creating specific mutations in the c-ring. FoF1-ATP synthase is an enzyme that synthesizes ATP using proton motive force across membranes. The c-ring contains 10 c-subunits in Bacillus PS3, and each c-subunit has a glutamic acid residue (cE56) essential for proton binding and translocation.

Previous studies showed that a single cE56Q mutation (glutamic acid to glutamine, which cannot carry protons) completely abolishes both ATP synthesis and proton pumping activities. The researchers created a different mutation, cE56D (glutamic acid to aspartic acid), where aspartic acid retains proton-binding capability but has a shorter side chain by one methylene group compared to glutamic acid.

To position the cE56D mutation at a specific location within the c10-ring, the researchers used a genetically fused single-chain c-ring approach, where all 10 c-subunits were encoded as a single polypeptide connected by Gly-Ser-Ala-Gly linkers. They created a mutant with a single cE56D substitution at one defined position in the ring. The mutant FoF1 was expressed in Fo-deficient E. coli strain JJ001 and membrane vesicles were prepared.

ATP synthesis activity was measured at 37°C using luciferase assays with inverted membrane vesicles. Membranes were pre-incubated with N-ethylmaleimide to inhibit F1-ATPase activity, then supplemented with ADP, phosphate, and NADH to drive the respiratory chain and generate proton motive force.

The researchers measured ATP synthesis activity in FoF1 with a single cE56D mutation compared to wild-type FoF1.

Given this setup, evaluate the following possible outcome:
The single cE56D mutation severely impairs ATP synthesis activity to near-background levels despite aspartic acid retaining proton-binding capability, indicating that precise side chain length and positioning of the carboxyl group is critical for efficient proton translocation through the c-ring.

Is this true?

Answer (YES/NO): NO